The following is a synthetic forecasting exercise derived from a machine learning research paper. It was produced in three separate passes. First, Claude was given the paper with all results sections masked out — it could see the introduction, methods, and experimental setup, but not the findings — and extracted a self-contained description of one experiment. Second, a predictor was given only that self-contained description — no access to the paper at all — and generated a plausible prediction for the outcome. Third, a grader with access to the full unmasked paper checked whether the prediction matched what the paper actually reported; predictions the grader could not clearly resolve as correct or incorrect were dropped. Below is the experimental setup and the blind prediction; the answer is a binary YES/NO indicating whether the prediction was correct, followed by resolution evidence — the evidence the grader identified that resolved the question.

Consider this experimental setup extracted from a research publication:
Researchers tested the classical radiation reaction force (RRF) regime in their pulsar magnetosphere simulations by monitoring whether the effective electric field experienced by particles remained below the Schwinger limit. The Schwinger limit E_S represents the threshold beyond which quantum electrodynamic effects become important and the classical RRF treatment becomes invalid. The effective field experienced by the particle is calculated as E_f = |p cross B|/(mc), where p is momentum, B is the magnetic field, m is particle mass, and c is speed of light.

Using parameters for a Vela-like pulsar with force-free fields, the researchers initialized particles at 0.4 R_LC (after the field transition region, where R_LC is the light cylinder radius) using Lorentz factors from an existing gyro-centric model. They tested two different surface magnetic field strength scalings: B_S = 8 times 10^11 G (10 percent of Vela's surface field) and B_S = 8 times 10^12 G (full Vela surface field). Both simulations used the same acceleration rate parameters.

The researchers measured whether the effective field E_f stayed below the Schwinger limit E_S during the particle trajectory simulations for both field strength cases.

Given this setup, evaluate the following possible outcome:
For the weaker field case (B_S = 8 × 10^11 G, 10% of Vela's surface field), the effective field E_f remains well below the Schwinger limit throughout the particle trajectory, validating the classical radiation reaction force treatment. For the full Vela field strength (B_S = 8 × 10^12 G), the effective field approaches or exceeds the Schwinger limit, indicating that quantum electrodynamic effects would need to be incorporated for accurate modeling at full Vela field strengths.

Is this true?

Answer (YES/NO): NO